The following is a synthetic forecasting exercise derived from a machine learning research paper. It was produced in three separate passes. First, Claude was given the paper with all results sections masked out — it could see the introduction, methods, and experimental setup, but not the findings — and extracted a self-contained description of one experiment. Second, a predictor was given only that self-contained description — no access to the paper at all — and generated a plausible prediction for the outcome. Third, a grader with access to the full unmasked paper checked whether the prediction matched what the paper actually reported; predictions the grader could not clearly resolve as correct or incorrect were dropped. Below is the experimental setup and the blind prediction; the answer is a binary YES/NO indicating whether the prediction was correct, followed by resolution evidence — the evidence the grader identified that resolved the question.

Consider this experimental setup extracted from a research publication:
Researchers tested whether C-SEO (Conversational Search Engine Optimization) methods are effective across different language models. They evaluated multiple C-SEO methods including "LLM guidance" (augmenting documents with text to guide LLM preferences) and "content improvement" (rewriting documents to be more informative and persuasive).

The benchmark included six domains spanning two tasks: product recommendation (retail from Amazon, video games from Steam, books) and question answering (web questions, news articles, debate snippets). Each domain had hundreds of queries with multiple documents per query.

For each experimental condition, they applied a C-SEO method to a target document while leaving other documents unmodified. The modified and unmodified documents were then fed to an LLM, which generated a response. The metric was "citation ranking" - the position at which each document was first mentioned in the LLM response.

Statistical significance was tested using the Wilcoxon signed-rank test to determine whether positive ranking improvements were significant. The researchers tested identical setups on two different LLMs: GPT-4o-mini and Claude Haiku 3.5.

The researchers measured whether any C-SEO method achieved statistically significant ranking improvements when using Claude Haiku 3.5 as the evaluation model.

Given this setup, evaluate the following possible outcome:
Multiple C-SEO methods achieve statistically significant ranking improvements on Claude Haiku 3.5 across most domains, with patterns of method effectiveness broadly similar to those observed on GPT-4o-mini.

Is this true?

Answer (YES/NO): NO